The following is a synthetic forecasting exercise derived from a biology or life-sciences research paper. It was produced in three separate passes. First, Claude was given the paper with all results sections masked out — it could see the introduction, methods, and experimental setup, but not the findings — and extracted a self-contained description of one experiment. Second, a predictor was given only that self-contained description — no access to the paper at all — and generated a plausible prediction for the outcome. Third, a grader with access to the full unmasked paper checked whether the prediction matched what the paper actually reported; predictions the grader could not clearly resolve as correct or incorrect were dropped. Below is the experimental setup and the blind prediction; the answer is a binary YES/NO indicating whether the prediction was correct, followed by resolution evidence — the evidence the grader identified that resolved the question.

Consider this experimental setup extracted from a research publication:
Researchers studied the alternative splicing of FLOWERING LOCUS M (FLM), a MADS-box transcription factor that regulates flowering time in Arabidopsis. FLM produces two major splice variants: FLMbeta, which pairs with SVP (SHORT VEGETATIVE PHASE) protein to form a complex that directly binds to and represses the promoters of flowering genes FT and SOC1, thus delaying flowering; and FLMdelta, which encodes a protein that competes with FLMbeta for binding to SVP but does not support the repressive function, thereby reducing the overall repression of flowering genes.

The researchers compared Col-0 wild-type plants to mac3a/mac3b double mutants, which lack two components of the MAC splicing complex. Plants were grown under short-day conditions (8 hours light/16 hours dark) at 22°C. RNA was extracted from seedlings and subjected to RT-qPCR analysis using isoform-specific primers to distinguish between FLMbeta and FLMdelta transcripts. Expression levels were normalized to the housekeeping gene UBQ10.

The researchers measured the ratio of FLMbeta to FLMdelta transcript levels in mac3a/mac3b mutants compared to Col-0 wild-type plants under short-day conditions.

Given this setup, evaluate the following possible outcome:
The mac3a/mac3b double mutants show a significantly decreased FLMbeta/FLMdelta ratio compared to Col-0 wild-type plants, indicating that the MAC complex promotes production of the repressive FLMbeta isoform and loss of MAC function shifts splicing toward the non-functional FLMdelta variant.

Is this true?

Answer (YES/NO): YES